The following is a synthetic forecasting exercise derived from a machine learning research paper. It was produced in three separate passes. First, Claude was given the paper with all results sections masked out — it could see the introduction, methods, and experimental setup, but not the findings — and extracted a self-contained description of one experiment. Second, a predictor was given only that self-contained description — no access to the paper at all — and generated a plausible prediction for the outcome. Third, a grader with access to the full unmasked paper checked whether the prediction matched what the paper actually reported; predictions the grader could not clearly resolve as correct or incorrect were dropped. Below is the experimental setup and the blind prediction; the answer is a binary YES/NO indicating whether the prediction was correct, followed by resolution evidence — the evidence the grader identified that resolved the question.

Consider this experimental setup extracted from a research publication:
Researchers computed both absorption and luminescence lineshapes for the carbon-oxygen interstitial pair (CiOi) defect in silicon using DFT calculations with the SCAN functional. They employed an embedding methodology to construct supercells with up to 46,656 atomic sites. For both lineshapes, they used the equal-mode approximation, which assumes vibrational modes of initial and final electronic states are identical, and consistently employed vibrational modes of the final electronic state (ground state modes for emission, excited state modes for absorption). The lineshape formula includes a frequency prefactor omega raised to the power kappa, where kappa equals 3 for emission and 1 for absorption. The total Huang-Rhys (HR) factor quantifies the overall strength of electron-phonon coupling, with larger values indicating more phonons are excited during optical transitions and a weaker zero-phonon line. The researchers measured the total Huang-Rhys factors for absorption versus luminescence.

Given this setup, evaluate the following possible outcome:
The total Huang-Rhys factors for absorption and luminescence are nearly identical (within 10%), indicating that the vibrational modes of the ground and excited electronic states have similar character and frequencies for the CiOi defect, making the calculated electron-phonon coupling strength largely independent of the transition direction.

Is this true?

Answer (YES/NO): YES